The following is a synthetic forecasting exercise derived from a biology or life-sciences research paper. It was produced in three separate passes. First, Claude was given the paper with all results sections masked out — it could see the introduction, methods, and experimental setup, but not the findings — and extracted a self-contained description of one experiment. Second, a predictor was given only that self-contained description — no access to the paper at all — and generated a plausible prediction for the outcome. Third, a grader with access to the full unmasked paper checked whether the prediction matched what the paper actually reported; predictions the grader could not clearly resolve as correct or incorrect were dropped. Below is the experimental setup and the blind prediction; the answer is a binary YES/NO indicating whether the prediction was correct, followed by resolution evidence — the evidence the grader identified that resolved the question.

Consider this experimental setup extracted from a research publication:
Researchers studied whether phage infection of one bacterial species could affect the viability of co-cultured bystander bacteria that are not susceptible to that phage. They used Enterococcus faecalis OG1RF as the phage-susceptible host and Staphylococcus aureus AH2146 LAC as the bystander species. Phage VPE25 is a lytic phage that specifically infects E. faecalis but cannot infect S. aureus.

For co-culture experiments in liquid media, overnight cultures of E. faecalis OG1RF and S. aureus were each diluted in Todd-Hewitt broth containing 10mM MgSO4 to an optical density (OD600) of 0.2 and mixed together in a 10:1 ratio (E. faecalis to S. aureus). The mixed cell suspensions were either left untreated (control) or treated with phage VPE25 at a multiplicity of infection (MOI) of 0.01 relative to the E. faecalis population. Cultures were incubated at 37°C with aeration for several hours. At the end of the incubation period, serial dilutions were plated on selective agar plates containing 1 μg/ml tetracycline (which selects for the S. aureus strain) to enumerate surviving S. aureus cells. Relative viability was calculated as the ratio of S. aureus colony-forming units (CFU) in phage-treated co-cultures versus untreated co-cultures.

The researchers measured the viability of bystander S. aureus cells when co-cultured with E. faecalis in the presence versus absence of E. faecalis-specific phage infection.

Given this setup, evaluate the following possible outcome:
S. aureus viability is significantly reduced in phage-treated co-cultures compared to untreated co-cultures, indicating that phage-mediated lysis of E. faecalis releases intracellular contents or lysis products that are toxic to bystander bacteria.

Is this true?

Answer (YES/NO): NO